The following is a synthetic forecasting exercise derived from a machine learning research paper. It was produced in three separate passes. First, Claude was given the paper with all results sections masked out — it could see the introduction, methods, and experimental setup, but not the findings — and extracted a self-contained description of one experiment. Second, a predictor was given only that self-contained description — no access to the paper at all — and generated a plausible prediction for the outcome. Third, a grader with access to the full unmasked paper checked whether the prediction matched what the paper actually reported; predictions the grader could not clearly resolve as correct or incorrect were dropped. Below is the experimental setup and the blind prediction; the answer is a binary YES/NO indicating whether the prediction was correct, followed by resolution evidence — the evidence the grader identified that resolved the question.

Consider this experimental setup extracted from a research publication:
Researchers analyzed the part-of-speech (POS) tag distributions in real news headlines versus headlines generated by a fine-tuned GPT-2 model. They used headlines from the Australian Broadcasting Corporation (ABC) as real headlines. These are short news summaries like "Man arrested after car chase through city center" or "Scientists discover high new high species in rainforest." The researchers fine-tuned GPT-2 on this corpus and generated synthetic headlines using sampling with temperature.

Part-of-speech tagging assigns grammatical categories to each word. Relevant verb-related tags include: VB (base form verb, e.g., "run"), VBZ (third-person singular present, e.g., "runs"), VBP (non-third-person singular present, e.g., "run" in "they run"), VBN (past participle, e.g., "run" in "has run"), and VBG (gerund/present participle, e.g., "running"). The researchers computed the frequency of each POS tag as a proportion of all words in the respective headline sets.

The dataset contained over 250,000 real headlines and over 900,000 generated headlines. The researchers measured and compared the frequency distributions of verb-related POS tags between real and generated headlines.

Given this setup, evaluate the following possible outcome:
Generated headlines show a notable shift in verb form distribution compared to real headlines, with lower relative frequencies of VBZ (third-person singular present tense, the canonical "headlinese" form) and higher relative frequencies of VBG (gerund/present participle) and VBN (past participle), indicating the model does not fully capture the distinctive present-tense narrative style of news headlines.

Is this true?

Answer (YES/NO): NO